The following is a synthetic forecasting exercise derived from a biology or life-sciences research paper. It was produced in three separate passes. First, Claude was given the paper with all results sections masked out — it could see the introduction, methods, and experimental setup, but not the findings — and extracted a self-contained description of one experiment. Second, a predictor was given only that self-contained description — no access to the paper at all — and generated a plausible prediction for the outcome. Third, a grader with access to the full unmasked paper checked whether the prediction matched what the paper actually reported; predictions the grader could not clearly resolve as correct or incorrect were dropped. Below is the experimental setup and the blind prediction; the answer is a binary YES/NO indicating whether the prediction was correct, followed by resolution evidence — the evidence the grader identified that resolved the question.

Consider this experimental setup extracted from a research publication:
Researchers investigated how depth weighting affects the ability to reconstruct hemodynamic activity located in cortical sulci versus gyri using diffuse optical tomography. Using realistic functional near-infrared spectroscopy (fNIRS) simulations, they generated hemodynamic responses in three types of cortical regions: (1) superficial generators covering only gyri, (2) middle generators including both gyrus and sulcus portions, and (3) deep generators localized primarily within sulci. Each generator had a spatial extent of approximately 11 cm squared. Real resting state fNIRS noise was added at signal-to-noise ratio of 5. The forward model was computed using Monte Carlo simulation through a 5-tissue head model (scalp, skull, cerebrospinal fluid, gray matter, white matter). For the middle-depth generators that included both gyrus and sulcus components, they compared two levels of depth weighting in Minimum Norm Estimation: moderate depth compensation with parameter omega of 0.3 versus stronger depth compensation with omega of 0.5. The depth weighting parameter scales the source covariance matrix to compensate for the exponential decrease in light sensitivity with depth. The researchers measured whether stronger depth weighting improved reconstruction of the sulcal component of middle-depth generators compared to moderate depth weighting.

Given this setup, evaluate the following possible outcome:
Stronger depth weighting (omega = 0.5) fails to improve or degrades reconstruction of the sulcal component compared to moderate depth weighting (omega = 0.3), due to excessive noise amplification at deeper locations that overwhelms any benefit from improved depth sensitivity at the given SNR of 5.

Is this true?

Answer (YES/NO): NO